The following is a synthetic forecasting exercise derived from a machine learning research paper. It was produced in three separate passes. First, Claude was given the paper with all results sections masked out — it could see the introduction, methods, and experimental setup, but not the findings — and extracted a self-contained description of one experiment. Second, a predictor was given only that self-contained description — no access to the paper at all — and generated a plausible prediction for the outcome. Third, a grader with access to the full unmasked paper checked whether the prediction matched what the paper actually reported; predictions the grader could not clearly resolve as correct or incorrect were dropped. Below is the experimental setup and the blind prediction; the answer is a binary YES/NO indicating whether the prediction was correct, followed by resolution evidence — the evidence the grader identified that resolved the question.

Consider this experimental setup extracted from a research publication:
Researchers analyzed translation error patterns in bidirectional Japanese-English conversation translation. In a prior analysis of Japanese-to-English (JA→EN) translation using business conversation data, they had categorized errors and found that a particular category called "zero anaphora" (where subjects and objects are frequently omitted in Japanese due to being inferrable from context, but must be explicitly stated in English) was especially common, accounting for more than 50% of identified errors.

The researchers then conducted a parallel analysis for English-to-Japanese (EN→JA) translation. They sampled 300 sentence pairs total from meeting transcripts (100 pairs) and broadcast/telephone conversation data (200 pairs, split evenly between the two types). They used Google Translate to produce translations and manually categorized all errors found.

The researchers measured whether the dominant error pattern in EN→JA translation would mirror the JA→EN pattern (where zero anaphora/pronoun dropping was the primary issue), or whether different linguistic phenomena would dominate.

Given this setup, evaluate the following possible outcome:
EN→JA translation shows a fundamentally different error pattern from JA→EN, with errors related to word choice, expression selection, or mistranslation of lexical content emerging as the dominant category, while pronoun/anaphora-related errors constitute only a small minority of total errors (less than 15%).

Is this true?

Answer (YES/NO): YES